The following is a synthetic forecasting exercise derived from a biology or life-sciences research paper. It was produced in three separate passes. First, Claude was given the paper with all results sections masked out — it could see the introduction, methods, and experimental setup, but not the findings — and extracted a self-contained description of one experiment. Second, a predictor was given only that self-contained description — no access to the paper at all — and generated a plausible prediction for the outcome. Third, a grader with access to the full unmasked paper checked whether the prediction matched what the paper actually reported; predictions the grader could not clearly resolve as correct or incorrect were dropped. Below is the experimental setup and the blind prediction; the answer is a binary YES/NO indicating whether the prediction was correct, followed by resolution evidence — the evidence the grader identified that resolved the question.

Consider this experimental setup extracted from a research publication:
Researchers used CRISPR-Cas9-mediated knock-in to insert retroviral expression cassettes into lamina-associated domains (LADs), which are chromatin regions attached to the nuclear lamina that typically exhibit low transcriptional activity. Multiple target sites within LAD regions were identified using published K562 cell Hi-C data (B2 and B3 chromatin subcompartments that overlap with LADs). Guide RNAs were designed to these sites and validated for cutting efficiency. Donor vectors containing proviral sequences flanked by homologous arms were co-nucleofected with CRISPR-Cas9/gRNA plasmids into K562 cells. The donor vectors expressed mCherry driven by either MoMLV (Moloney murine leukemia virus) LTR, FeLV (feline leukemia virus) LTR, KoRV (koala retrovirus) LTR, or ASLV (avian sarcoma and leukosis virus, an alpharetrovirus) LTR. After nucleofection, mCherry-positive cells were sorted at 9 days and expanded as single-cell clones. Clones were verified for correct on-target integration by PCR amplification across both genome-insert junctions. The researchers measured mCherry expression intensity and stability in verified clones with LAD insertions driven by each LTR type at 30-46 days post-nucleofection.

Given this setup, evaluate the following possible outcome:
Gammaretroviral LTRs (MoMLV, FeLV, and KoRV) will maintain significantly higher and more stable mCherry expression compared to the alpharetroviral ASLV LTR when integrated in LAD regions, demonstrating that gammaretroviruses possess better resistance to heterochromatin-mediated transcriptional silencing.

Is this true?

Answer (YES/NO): YES